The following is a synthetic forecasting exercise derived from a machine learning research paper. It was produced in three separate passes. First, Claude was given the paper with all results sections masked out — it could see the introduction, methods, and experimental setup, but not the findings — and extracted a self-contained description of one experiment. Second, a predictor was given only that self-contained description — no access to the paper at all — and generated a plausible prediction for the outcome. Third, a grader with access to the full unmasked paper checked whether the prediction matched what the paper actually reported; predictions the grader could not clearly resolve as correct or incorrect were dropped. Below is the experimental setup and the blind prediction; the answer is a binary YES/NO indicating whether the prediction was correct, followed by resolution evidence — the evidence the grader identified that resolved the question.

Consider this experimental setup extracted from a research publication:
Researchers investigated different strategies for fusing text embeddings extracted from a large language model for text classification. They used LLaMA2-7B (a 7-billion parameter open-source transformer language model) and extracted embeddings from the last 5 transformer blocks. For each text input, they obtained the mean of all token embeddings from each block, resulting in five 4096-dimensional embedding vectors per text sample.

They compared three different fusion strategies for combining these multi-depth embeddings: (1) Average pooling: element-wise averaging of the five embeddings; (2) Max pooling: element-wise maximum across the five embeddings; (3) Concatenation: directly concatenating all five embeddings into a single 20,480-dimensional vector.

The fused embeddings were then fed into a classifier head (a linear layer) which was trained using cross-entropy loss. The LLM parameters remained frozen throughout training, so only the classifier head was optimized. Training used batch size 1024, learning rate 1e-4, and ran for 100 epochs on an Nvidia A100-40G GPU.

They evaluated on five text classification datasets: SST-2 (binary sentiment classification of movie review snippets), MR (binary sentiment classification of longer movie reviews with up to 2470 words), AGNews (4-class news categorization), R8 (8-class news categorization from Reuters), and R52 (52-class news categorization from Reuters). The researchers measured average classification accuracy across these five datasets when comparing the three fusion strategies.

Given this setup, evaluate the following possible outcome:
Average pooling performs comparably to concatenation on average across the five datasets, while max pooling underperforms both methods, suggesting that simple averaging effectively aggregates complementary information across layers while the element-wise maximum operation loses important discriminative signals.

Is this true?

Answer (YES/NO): NO